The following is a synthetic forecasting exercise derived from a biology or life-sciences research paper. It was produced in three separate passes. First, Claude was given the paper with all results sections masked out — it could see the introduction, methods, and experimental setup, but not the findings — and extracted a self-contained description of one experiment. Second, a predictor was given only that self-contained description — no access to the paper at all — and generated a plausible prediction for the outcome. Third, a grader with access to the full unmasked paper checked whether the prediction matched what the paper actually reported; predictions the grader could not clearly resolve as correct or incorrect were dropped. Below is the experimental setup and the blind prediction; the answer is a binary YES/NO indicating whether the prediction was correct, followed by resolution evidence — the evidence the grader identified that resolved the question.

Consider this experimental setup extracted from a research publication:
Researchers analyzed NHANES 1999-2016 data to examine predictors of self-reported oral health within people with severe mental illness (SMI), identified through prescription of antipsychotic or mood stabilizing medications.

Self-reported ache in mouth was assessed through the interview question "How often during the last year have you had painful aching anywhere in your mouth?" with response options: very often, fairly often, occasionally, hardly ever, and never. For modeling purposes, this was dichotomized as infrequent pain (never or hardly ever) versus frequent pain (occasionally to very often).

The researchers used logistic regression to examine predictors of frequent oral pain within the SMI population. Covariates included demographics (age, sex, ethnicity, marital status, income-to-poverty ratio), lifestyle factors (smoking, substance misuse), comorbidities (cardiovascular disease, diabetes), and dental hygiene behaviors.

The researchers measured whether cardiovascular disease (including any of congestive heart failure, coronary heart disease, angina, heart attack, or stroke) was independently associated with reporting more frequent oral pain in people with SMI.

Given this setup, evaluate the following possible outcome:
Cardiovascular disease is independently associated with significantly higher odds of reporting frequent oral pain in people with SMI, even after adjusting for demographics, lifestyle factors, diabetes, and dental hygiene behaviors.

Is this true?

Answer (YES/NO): NO